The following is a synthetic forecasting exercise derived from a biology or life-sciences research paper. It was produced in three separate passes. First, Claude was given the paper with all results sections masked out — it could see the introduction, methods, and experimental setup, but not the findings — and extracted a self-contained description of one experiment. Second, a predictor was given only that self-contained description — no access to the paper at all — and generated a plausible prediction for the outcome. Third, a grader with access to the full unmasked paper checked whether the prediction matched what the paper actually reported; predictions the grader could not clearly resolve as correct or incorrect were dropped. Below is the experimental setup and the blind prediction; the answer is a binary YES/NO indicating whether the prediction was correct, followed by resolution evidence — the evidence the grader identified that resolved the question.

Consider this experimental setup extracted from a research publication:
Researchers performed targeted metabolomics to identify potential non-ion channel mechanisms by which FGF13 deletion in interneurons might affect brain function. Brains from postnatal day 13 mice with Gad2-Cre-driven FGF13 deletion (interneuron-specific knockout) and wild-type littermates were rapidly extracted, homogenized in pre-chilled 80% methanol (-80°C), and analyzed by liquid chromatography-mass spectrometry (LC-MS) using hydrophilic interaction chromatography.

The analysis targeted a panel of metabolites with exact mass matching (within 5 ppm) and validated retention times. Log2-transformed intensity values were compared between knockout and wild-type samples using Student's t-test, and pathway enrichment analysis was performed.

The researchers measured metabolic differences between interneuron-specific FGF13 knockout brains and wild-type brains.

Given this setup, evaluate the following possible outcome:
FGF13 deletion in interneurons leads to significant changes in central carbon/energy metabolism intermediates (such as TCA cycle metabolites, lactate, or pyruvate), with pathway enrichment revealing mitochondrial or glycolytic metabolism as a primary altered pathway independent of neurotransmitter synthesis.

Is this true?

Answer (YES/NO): YES